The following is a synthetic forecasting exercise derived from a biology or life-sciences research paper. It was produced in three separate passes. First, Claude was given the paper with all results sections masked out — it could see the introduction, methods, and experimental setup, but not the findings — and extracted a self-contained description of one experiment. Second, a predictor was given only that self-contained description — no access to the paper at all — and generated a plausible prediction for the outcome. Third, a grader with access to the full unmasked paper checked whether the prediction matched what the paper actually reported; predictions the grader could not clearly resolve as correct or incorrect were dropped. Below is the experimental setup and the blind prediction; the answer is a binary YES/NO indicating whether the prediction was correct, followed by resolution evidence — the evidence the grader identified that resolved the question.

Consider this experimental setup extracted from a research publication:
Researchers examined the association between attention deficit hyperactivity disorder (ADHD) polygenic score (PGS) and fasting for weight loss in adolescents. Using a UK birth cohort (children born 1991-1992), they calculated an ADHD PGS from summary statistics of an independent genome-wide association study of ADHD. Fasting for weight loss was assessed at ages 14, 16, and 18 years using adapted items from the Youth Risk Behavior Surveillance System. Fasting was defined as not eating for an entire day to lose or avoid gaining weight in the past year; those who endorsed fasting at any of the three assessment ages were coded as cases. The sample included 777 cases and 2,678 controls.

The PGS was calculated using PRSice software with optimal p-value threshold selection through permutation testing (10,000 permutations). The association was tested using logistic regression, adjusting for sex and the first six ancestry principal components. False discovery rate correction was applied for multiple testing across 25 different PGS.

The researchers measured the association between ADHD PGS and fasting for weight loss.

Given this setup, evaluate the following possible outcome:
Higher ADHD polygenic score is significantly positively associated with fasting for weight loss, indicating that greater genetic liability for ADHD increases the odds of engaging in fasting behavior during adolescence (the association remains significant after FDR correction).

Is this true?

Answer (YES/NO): YES